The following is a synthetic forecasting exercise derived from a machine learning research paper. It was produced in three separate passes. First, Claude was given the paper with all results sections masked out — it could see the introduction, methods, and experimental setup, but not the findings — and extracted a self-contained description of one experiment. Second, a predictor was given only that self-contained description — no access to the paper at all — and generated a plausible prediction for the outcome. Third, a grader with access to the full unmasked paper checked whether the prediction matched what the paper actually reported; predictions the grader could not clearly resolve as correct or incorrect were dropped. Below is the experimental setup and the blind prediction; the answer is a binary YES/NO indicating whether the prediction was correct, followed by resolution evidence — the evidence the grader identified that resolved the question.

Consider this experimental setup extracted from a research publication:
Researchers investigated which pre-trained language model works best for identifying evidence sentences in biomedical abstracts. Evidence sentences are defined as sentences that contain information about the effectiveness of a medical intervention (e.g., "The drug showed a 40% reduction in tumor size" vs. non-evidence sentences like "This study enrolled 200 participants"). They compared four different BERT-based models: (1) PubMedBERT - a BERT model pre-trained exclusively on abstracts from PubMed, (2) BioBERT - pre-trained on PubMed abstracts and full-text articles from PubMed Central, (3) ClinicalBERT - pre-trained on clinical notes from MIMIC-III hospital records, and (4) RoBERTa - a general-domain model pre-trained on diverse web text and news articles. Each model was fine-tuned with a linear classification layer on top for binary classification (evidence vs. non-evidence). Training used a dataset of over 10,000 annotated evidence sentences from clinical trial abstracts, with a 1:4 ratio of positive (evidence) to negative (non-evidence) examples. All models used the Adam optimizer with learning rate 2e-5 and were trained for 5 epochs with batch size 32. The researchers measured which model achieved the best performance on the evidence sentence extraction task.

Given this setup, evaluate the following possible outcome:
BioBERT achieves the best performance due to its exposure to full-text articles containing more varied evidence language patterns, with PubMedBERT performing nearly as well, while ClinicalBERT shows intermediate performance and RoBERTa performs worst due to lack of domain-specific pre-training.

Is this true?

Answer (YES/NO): NO